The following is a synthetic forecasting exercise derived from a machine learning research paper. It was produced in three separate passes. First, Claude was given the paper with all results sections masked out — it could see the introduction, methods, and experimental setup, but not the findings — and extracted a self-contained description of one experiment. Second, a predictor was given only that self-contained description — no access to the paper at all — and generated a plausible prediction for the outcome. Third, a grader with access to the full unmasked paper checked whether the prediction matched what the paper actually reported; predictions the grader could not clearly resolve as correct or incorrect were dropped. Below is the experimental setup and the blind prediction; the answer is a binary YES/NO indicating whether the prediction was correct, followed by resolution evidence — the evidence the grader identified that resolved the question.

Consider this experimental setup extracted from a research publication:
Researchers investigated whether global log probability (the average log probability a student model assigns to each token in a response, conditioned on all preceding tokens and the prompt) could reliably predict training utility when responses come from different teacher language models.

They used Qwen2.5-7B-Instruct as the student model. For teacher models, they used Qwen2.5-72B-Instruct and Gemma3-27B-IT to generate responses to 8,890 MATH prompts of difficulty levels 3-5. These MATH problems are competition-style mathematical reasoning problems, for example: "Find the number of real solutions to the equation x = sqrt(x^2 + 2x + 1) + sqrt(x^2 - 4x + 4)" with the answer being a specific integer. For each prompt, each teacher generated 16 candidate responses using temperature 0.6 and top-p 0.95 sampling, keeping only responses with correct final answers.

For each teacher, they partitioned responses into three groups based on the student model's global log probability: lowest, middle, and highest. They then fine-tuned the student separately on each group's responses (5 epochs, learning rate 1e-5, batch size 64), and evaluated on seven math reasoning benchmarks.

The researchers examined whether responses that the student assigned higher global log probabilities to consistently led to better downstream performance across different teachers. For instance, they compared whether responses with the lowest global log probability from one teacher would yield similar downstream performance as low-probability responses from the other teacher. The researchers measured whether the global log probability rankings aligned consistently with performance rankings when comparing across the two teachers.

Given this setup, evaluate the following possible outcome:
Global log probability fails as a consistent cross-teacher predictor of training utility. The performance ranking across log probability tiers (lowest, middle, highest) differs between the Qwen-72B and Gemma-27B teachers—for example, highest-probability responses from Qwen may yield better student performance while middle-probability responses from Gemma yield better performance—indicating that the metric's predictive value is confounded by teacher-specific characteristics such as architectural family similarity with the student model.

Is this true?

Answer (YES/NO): NO